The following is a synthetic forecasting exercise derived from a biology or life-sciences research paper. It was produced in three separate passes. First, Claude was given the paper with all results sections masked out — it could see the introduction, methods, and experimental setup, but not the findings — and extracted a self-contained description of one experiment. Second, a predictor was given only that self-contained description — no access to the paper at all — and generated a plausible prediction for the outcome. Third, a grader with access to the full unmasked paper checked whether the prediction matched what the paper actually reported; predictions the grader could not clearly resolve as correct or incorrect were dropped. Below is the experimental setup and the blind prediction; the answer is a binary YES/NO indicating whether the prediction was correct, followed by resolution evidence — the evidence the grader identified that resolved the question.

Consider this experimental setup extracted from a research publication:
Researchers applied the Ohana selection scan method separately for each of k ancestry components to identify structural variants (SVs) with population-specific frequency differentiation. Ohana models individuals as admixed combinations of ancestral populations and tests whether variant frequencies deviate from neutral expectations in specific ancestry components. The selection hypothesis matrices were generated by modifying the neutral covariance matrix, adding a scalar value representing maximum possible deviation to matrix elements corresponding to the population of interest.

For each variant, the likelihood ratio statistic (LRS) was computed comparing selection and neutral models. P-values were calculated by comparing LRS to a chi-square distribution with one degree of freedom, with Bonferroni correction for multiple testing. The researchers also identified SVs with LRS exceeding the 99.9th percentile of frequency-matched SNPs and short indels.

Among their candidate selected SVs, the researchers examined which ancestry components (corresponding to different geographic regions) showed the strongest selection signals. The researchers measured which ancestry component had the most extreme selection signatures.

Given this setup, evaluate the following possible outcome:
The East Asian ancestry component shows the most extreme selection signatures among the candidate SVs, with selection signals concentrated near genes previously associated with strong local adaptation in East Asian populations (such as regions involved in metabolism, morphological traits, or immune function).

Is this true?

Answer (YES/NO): NO